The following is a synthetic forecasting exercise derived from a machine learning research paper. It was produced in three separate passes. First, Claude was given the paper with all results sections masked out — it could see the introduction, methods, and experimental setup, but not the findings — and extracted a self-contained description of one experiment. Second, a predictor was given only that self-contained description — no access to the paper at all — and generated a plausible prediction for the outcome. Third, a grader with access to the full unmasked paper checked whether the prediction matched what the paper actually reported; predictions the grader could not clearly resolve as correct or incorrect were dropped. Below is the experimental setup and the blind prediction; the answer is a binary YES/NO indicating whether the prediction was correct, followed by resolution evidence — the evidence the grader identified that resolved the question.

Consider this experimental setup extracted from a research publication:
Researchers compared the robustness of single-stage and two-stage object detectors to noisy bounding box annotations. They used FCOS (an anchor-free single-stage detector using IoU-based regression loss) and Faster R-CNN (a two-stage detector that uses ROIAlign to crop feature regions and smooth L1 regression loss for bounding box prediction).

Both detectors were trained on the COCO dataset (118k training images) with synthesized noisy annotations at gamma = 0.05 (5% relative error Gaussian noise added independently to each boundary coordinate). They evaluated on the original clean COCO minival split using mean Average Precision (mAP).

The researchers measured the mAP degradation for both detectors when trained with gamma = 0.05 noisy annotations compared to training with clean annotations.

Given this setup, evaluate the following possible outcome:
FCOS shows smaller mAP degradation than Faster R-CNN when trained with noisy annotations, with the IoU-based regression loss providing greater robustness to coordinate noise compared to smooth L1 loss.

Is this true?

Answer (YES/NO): NO